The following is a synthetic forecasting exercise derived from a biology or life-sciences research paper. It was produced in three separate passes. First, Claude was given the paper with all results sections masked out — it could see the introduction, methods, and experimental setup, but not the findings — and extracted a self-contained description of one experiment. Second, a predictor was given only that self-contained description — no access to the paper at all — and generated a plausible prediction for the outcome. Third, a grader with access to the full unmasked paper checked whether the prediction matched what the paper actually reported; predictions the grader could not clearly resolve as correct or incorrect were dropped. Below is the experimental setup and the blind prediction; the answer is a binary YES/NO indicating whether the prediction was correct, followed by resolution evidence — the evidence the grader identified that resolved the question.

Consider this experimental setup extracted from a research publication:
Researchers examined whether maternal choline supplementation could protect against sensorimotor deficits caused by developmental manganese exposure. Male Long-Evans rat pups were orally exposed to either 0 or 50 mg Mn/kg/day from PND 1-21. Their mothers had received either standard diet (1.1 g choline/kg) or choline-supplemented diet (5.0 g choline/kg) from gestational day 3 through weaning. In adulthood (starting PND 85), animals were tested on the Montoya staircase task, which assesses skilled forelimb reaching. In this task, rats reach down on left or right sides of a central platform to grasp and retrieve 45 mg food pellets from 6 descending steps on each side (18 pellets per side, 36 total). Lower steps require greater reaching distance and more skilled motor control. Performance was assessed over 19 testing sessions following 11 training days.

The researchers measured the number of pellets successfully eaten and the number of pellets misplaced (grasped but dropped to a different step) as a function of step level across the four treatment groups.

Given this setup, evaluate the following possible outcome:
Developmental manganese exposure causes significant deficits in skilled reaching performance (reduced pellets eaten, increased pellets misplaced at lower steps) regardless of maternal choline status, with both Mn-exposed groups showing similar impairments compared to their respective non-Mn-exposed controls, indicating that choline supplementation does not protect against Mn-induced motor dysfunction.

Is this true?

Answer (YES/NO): YES